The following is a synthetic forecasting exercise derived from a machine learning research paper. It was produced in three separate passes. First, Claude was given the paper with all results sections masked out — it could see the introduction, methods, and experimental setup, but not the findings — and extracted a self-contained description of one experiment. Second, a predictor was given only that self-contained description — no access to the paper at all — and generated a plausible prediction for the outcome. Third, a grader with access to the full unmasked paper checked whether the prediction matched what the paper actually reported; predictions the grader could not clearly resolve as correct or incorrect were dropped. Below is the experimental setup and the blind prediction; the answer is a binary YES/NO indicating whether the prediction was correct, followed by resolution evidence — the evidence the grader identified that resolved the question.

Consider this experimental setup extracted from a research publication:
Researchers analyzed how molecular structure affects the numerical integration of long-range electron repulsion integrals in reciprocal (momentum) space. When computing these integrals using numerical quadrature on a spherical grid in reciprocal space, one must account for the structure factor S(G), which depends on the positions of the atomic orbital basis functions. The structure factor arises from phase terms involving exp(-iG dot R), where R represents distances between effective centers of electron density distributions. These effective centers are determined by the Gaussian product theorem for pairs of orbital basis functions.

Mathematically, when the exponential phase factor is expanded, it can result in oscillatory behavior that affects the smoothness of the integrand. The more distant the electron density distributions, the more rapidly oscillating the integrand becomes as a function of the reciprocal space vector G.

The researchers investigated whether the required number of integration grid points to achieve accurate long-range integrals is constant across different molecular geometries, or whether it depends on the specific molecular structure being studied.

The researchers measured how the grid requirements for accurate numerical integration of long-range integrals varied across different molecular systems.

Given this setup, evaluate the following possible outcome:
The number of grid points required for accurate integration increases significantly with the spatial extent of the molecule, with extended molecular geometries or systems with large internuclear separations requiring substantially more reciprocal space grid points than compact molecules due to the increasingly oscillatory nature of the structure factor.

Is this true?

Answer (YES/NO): YES